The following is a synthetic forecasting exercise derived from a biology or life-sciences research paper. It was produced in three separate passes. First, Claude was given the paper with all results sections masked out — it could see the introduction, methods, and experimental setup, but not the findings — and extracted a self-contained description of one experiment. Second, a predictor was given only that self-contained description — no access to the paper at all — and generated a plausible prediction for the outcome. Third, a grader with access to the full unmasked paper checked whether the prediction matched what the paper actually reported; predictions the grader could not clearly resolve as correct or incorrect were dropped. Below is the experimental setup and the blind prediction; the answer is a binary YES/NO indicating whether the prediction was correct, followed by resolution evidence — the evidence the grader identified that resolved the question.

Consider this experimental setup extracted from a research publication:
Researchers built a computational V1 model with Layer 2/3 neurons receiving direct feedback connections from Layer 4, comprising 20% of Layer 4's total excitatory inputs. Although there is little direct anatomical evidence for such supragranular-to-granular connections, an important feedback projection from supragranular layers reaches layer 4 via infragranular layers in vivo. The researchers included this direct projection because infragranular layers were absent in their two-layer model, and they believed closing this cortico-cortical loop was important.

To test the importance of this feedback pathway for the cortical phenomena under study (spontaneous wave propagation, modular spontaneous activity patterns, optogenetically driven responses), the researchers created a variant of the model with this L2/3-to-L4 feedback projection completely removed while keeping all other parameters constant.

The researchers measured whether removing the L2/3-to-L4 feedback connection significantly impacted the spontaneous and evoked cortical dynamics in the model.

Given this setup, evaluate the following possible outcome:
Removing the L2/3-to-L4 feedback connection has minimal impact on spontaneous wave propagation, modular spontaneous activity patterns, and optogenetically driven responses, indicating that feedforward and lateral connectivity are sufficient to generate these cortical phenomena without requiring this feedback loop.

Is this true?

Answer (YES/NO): YES